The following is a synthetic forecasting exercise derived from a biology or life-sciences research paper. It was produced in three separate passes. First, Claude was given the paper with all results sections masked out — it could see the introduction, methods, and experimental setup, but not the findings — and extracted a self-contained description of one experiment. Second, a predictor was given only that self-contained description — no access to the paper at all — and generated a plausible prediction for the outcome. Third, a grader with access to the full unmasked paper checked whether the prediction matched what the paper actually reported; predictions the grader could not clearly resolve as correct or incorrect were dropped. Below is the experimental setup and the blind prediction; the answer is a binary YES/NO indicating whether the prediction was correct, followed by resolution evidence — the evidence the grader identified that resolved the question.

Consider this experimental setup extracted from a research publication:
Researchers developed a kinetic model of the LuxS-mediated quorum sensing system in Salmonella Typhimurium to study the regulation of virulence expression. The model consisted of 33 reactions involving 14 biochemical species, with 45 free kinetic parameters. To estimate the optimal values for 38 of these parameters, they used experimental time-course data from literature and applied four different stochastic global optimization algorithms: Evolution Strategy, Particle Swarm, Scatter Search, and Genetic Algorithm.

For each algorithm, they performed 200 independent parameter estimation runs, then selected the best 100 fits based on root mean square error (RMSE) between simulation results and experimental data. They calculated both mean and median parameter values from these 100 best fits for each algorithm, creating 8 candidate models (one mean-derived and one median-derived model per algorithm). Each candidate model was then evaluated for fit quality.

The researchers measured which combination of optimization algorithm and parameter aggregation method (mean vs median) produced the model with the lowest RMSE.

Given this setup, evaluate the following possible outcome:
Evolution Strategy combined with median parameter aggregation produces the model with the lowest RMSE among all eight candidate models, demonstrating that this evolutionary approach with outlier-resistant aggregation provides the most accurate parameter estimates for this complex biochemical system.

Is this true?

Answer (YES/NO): NO